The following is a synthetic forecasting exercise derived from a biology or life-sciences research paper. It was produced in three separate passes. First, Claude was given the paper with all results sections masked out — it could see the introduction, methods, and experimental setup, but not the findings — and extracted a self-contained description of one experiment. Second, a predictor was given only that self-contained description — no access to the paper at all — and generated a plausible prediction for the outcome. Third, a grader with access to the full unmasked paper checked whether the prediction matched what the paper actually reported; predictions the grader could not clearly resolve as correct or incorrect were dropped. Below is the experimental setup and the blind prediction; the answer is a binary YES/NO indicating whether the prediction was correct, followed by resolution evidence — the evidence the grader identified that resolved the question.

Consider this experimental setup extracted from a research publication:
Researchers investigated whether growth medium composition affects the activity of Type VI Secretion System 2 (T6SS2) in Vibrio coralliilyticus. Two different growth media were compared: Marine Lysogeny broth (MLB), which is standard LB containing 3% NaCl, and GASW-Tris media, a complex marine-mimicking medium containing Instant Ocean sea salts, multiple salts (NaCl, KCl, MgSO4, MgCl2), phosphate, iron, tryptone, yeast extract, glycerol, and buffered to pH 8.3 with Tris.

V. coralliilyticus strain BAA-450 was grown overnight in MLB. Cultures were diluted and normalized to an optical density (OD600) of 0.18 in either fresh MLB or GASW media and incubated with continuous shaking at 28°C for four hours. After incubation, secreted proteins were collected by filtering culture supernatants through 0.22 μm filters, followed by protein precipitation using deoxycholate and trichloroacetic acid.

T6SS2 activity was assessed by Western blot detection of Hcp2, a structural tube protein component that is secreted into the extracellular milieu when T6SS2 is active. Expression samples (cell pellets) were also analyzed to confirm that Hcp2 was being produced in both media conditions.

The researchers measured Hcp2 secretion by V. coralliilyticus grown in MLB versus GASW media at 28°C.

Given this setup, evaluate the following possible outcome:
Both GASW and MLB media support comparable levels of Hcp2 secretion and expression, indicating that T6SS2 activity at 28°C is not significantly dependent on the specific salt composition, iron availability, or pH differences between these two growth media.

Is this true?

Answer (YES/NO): NO